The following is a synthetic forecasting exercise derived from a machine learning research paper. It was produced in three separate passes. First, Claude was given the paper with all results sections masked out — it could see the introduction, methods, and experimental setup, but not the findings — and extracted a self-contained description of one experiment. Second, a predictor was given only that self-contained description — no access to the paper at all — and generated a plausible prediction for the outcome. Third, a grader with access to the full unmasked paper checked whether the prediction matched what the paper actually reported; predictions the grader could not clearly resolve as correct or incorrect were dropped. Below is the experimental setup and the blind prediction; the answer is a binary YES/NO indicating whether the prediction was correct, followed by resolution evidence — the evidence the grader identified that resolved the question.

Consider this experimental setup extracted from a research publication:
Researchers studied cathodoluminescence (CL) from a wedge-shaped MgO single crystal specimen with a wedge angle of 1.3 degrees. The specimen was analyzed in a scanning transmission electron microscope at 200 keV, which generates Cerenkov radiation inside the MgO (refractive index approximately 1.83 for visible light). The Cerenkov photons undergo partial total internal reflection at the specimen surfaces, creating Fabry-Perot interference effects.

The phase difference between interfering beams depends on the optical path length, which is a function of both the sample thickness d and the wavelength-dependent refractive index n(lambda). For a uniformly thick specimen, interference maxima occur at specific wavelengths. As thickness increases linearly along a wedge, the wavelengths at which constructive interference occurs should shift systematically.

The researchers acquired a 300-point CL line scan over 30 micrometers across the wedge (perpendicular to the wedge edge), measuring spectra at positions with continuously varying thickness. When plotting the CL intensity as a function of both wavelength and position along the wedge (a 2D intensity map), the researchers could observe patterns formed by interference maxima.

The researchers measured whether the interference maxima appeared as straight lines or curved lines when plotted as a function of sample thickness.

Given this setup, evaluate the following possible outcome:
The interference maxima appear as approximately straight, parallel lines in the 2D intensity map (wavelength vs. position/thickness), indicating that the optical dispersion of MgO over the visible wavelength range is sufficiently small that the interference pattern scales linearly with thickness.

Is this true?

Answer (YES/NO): YES